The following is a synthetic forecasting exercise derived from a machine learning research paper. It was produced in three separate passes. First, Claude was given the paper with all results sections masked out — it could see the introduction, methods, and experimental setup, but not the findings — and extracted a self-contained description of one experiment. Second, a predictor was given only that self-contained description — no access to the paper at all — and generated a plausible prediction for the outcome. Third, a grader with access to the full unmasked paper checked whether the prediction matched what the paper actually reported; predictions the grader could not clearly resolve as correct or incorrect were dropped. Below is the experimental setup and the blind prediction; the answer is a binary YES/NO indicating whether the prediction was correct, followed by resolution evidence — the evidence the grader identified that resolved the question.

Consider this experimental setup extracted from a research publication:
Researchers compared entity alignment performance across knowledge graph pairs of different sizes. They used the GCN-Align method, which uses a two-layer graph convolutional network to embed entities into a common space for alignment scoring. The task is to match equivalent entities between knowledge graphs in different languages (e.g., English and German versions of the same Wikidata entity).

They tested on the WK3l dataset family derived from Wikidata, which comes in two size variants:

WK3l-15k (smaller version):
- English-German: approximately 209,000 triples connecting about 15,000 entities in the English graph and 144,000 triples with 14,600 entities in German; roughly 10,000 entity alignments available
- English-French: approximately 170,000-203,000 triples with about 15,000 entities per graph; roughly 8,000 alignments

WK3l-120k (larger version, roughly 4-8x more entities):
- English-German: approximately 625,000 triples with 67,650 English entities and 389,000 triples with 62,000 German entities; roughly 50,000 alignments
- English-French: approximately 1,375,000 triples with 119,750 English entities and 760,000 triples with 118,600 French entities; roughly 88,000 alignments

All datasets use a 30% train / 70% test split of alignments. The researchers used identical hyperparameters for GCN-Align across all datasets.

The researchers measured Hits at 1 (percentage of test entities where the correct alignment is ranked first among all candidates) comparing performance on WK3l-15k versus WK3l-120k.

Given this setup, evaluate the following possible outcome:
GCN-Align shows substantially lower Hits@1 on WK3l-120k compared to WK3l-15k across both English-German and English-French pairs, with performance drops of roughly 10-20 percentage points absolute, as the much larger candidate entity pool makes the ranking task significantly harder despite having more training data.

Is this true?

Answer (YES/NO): NO